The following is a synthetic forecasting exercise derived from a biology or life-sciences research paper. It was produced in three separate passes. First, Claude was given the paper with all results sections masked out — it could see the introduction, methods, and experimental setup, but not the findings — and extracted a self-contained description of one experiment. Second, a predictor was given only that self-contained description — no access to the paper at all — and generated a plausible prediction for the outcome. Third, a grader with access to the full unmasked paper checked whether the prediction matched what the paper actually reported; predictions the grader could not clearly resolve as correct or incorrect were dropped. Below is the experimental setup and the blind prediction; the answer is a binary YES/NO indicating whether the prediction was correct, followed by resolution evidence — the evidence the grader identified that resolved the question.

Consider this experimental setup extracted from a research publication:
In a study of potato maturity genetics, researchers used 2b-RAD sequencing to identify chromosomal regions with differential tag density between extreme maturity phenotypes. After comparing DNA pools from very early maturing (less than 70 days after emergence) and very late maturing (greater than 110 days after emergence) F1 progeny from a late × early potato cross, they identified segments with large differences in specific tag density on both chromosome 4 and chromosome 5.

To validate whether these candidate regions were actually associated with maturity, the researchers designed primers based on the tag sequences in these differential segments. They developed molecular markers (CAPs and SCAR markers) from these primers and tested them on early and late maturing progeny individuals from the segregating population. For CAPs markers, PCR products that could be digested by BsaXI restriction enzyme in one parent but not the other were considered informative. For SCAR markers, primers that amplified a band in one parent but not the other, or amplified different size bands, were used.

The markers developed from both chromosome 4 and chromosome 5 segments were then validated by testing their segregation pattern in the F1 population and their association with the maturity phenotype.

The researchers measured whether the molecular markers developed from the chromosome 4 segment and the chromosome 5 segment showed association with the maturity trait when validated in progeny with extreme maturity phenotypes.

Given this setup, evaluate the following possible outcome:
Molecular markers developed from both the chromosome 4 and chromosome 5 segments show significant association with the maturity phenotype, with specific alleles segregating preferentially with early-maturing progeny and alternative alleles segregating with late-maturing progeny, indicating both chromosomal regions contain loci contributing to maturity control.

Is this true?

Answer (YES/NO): NO